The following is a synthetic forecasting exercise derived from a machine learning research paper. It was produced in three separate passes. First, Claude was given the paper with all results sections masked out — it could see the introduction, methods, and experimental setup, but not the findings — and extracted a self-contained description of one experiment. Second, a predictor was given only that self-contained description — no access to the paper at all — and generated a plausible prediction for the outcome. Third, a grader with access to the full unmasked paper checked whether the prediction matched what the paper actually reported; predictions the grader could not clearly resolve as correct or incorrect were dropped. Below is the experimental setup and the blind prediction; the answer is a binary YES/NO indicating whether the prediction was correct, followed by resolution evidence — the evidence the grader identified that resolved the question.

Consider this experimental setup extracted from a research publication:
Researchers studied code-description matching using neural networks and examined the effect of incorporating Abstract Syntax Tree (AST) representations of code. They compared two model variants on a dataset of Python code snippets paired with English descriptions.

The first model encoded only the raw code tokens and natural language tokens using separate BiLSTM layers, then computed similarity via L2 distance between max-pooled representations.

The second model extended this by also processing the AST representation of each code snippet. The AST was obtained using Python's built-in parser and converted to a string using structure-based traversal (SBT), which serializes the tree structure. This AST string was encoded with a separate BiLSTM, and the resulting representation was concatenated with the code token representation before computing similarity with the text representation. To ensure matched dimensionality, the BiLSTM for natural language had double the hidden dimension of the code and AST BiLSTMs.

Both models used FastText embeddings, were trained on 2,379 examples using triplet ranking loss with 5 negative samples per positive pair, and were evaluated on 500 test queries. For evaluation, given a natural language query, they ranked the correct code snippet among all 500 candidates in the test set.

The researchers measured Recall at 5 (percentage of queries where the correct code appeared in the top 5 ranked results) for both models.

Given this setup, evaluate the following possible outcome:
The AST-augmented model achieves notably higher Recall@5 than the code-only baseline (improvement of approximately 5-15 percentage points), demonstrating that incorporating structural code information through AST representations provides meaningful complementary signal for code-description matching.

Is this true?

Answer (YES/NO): YES